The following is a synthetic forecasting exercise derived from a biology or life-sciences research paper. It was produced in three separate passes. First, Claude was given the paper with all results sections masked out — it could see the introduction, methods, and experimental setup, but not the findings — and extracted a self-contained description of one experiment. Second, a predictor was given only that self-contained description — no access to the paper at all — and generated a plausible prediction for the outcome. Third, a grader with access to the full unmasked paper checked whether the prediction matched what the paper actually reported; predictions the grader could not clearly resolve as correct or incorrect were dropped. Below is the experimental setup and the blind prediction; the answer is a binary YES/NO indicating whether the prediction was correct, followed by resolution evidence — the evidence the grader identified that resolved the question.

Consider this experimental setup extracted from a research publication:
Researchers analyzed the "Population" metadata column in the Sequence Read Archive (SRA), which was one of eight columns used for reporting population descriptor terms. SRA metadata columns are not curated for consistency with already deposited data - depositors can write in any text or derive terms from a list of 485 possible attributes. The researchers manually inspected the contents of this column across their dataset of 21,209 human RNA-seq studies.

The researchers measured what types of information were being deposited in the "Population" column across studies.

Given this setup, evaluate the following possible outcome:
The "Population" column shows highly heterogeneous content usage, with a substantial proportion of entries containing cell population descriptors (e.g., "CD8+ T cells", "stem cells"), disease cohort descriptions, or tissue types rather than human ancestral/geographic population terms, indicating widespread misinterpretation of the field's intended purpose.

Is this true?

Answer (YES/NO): YES